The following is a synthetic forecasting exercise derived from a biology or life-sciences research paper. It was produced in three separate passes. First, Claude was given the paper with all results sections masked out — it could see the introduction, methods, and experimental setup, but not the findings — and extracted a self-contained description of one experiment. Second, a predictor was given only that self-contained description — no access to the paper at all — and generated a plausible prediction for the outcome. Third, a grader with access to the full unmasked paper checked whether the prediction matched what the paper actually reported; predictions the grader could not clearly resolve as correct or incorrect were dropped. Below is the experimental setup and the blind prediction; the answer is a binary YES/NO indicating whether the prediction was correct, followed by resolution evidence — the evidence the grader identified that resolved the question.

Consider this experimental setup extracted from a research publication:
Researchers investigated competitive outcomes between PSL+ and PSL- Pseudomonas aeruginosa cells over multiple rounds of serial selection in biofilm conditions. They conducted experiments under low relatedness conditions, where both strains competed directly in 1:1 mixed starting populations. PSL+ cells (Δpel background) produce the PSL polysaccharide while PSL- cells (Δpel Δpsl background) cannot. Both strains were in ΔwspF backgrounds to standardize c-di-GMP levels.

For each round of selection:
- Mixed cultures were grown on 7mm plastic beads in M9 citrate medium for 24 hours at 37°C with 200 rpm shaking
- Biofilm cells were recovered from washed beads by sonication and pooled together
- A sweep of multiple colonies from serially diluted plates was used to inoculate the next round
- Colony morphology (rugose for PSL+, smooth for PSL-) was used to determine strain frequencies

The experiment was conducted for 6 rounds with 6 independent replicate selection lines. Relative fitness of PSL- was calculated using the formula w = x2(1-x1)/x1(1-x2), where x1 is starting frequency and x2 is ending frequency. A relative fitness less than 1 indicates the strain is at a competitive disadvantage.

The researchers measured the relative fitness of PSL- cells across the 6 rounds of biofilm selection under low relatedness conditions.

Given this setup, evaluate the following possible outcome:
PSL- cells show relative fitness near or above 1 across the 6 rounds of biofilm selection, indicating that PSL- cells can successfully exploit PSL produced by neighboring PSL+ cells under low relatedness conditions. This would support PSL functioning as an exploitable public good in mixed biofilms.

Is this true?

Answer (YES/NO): NO